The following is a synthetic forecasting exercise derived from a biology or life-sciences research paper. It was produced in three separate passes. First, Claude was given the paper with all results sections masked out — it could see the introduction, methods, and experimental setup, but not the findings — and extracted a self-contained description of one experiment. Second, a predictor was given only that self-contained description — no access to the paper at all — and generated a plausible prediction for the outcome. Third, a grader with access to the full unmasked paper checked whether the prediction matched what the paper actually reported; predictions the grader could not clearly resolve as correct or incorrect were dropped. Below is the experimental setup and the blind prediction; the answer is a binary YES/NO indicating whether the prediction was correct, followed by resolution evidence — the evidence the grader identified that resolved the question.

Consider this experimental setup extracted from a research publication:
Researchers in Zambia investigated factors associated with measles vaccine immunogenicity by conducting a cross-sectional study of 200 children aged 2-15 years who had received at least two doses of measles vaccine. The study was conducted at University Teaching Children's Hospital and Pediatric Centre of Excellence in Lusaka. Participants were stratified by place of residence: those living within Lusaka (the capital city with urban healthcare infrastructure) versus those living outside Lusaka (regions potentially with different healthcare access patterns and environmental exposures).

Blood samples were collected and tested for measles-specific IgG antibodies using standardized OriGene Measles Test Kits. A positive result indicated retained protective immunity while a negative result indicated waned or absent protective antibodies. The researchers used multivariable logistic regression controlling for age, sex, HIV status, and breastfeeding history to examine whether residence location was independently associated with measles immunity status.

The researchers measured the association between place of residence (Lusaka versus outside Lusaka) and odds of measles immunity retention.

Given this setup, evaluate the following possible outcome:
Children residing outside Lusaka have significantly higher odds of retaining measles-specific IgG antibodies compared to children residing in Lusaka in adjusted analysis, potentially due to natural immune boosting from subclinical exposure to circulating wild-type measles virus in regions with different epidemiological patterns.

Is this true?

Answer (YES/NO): YES